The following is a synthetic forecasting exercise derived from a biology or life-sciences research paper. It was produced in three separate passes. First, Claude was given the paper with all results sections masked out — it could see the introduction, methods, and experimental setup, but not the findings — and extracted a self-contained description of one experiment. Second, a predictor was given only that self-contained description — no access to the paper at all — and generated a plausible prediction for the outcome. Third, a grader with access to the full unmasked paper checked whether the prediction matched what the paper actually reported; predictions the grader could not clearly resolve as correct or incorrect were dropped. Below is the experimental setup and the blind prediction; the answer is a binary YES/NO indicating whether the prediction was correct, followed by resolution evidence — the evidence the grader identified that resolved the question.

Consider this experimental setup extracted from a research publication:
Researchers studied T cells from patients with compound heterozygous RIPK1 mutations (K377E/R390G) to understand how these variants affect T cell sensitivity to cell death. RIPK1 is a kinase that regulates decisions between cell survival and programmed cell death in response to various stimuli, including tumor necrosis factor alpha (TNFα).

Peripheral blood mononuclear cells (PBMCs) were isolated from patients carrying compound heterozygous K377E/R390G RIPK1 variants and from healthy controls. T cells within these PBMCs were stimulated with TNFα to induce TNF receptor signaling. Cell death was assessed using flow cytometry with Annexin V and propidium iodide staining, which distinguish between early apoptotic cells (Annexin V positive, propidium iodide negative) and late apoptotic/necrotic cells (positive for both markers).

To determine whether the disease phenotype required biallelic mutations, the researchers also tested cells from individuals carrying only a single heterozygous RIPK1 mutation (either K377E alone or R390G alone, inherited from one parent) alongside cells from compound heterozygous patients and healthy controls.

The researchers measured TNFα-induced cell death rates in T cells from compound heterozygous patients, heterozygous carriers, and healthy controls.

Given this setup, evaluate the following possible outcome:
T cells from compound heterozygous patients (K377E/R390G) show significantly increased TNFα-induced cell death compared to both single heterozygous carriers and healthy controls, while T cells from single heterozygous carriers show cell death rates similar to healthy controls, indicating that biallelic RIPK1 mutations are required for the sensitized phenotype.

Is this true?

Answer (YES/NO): YES